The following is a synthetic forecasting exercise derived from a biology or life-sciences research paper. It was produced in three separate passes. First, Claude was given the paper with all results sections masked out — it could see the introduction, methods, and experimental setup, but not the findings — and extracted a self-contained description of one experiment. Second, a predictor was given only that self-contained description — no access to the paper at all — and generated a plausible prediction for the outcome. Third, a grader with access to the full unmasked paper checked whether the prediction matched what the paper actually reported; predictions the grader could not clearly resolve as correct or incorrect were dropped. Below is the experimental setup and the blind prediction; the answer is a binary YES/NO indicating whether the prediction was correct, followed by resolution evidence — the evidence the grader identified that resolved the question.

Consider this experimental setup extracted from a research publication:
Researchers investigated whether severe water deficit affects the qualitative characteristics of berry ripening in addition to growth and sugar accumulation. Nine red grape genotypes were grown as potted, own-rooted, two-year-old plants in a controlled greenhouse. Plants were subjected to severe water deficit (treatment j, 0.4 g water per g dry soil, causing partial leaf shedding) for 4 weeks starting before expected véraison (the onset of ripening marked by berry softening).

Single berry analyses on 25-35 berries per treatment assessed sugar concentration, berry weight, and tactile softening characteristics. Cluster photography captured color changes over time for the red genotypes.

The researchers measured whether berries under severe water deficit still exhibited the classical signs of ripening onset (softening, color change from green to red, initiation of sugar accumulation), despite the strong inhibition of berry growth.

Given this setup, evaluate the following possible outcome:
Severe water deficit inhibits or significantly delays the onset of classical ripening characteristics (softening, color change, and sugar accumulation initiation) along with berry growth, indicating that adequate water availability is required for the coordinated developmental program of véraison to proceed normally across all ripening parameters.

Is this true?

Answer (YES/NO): NO